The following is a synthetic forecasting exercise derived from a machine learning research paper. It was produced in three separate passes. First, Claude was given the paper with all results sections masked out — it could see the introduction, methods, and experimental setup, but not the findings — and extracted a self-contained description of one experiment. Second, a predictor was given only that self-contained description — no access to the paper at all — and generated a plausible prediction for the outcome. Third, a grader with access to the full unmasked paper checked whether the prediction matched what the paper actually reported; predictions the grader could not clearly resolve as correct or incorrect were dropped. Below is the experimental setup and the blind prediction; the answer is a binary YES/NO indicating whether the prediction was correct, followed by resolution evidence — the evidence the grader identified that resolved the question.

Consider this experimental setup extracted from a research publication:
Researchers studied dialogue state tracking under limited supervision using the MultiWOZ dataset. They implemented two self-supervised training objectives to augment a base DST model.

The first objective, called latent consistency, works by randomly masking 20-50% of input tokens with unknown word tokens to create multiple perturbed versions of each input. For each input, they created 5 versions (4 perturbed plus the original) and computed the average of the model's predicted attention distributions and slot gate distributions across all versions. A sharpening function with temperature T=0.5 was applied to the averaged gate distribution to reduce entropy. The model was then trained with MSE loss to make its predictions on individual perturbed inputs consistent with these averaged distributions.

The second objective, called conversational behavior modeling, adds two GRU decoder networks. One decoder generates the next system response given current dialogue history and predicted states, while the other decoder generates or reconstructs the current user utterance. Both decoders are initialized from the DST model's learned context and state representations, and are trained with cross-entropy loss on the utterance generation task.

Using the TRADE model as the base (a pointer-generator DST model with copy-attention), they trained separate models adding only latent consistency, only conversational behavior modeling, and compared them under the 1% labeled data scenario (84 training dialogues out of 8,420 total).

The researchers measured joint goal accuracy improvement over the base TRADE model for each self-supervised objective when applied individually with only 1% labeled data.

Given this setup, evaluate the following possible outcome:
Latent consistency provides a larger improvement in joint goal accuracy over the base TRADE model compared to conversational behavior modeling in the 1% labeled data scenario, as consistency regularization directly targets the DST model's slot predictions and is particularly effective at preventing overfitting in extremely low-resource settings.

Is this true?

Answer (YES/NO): NO